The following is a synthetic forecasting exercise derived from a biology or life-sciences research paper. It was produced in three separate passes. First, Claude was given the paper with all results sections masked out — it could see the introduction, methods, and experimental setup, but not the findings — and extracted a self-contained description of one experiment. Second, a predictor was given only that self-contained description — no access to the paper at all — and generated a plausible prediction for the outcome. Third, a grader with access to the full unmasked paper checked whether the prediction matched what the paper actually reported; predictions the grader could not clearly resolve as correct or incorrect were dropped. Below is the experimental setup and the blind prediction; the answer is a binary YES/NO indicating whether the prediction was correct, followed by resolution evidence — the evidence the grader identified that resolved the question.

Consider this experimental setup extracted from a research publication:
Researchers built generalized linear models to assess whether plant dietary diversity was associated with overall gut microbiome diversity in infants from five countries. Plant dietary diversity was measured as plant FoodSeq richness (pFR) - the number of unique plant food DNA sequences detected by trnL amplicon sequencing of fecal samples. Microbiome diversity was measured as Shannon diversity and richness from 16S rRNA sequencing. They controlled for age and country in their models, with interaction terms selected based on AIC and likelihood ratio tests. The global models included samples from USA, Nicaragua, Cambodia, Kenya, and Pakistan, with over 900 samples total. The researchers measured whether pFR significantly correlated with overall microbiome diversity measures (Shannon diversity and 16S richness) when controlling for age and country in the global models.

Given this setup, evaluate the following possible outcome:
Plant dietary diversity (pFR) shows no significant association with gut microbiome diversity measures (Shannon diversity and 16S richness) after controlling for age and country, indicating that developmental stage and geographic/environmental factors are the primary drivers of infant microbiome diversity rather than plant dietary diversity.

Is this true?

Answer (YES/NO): YES